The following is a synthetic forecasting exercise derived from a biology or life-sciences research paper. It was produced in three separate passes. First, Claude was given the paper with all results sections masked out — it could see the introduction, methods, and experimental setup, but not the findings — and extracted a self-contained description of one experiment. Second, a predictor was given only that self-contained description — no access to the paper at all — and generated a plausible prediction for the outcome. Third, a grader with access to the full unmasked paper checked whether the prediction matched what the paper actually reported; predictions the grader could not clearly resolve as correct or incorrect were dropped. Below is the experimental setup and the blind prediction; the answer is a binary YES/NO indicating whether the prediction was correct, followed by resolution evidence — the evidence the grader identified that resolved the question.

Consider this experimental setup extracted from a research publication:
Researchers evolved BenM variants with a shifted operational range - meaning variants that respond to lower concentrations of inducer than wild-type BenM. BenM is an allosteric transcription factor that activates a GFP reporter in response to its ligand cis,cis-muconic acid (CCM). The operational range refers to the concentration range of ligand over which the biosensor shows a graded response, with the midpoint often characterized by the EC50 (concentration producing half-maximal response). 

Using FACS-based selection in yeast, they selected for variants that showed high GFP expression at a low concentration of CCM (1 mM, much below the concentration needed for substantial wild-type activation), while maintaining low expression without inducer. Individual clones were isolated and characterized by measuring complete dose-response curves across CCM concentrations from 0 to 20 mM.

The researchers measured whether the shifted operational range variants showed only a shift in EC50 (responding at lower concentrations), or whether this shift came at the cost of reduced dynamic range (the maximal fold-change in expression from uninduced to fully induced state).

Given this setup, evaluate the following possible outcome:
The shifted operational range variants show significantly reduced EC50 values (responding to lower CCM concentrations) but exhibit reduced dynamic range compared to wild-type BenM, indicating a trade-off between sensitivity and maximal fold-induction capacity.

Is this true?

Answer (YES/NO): NO